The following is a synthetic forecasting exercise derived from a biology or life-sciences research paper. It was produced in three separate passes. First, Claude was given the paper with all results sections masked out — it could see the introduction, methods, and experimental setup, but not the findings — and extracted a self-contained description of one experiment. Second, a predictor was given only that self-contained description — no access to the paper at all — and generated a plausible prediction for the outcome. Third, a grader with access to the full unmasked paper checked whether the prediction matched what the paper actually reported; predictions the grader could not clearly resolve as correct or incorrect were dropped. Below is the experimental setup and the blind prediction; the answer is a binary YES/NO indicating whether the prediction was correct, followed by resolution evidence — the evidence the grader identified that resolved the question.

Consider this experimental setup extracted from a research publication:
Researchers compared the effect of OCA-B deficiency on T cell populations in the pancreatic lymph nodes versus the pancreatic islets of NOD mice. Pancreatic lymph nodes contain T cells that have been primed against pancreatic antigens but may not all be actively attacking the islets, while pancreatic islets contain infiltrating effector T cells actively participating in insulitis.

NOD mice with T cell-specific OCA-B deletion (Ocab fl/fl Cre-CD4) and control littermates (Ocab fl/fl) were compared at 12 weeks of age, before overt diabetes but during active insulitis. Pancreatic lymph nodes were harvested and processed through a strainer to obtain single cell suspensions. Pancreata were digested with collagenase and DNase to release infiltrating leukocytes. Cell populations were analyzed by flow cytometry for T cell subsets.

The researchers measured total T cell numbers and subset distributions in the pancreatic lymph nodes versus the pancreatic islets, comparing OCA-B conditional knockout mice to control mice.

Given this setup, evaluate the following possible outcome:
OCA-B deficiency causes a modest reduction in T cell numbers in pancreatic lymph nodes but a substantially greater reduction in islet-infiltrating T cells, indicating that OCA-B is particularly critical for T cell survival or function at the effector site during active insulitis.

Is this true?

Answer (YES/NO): NO